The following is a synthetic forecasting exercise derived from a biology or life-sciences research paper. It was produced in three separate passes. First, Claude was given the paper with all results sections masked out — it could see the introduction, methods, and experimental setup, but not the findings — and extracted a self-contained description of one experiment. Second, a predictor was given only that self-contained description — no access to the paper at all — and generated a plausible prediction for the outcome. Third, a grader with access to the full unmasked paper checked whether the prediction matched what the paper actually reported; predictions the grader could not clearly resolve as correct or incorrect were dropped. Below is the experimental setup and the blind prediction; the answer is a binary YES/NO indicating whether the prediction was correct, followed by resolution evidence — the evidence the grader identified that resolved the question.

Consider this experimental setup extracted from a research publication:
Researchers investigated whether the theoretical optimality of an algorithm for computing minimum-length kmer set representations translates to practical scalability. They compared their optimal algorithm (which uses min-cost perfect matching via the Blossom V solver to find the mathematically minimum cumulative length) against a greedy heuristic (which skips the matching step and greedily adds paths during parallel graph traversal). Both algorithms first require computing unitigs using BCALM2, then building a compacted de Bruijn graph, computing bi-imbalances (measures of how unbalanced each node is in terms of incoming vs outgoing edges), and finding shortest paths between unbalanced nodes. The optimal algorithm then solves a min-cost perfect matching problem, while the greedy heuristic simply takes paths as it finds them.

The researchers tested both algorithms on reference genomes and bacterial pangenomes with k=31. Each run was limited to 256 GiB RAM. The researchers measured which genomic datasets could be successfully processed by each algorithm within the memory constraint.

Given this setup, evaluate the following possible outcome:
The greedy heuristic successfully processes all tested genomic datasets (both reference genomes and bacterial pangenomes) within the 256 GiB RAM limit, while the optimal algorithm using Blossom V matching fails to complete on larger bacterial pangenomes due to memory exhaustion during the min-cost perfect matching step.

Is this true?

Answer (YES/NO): NO